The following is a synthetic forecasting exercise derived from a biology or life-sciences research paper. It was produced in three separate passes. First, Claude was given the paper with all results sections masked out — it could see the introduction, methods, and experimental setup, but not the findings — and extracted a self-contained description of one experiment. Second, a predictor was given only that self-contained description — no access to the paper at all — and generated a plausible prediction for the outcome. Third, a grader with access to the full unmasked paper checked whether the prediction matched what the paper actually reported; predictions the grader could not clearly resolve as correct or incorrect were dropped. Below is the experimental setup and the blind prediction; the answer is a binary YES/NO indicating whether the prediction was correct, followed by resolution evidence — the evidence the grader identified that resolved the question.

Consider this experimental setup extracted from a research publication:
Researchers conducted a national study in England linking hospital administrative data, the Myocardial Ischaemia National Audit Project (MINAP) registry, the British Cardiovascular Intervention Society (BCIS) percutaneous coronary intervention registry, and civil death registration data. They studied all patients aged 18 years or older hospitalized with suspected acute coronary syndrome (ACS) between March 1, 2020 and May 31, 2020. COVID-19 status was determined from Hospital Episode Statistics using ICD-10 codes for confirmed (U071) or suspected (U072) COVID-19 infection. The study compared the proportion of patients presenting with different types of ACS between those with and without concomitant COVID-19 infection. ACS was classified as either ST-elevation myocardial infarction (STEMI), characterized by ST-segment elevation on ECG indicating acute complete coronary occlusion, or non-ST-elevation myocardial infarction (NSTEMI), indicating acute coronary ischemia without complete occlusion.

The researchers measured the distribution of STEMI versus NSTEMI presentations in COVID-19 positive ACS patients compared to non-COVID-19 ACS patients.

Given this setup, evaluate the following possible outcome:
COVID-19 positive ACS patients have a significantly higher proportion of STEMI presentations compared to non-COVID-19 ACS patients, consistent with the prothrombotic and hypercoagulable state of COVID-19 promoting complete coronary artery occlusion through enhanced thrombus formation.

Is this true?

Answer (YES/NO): NO